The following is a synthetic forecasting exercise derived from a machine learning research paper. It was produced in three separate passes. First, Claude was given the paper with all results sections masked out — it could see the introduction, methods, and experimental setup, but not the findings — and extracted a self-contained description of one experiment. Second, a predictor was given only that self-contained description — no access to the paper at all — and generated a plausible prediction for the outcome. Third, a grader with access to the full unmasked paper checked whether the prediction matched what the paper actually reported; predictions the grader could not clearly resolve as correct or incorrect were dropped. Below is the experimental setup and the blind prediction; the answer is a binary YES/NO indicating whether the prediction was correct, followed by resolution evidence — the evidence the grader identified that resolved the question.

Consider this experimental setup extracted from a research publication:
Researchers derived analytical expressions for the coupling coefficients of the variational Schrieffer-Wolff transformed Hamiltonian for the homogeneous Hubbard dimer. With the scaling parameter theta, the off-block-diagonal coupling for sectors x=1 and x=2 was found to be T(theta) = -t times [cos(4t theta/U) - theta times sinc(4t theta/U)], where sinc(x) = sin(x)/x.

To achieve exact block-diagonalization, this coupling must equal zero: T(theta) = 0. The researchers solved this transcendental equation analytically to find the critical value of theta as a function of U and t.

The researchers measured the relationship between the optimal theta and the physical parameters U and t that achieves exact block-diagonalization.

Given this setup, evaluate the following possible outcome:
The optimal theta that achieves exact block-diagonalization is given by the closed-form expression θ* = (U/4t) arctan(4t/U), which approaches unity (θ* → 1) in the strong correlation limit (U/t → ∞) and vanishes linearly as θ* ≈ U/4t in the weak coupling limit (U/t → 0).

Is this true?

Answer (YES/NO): YES